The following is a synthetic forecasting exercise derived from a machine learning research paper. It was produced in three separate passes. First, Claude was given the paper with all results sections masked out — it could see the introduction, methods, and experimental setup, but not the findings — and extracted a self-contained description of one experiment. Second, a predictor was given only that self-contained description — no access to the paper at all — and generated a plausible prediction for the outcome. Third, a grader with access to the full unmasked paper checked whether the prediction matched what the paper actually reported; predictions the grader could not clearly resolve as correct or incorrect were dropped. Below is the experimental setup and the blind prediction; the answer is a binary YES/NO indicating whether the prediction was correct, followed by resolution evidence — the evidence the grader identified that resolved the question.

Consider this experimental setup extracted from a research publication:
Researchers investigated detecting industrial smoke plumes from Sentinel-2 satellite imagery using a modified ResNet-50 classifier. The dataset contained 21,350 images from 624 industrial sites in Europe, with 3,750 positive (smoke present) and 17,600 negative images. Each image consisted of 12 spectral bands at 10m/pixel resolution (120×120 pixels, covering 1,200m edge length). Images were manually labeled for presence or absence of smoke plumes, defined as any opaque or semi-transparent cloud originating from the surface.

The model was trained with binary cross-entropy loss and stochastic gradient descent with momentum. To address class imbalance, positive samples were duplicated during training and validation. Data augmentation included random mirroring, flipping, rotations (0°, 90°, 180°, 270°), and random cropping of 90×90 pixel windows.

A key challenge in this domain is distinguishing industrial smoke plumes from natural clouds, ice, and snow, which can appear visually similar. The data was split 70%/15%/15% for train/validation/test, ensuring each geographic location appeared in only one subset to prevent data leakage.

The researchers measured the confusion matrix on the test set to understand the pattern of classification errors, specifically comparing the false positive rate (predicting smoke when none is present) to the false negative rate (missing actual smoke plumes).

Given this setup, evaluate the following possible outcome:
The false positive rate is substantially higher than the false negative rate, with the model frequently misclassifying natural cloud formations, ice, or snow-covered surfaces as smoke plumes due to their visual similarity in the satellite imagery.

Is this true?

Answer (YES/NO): NO